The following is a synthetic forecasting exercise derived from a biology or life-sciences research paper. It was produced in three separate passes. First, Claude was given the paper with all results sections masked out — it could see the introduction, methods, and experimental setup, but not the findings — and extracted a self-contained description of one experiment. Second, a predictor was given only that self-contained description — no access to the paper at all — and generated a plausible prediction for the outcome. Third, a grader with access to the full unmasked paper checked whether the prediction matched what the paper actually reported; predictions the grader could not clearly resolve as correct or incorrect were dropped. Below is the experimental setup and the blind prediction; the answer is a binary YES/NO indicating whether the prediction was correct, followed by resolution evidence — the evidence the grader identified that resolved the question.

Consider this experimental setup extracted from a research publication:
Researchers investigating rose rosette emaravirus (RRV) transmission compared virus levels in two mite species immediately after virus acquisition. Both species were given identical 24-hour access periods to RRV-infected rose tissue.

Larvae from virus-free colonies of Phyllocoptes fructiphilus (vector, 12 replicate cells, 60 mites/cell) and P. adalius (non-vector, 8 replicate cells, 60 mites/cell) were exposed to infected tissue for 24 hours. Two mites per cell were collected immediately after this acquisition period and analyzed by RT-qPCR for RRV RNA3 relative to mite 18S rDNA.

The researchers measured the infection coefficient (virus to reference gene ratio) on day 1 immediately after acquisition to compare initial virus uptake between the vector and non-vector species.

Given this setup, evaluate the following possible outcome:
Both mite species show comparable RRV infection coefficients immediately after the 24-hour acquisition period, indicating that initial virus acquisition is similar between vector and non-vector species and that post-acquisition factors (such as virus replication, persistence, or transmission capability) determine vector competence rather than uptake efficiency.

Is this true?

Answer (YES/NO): NO